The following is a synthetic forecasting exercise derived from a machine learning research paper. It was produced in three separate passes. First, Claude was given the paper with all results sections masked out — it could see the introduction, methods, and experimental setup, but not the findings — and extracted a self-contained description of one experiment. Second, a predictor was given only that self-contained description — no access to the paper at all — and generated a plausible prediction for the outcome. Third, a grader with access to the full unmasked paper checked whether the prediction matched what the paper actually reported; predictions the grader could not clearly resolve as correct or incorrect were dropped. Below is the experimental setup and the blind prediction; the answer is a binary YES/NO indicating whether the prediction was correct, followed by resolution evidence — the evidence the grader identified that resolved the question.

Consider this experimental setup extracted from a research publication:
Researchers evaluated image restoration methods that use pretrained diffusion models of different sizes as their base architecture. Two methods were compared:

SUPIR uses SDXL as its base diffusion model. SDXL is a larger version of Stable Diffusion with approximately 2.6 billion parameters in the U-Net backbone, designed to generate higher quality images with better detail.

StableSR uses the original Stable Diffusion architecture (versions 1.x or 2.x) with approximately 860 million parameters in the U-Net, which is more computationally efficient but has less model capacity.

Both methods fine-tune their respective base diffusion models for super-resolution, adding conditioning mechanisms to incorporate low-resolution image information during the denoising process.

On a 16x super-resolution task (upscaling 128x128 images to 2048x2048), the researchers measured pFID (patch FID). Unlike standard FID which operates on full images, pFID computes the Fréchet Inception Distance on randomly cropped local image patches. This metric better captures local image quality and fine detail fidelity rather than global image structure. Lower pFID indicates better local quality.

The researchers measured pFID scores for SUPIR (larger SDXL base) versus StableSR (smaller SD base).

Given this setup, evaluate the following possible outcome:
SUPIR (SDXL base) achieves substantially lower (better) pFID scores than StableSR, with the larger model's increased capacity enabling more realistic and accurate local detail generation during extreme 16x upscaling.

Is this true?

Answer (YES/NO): YES